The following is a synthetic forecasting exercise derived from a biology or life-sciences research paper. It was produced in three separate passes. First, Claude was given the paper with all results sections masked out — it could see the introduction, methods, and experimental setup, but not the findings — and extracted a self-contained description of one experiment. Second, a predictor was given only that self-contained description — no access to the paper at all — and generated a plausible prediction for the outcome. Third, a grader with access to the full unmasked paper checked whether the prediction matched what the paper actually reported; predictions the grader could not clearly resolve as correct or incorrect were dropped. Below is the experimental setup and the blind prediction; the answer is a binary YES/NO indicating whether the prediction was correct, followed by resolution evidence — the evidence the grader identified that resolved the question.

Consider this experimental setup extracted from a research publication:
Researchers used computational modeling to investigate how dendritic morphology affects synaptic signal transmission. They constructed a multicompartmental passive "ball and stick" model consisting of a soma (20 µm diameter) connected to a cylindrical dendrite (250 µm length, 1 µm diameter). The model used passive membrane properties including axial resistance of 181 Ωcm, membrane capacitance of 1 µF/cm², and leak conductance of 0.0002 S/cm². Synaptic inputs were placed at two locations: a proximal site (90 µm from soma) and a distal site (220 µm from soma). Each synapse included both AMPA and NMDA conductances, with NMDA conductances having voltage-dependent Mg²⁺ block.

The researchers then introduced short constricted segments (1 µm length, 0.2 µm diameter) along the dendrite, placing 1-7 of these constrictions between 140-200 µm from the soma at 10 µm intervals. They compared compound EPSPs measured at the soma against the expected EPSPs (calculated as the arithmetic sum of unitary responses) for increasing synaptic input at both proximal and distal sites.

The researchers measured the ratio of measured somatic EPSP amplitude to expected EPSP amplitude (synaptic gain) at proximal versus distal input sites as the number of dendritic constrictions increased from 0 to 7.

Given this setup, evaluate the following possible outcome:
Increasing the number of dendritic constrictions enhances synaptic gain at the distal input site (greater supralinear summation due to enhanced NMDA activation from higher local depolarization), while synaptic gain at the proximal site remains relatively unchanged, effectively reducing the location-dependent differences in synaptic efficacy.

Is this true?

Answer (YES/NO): NO